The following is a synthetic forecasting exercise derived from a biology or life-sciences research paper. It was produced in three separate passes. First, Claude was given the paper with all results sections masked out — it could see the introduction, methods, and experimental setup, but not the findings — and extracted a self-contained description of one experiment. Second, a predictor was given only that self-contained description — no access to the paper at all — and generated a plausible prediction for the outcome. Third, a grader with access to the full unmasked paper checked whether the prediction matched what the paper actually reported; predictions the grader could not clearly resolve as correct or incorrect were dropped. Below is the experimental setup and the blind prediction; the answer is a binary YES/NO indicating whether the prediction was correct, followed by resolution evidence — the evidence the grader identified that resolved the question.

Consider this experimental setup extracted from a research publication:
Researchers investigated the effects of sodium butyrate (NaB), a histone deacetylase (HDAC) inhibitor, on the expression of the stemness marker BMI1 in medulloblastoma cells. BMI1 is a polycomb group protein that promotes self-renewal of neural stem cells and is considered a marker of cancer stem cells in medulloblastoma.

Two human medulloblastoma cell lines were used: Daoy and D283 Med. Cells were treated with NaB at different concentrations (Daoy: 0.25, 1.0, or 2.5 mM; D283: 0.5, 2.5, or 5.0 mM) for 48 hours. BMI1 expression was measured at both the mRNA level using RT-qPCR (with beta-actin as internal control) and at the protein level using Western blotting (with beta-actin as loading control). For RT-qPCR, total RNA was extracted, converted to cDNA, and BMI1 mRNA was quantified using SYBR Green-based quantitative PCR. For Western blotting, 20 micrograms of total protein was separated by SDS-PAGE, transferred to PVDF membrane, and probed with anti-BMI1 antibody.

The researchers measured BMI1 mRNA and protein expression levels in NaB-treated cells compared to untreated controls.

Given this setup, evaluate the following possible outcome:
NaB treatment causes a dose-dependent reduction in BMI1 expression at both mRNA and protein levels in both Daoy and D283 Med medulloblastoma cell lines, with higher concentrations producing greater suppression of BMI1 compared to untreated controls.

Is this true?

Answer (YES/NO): NO